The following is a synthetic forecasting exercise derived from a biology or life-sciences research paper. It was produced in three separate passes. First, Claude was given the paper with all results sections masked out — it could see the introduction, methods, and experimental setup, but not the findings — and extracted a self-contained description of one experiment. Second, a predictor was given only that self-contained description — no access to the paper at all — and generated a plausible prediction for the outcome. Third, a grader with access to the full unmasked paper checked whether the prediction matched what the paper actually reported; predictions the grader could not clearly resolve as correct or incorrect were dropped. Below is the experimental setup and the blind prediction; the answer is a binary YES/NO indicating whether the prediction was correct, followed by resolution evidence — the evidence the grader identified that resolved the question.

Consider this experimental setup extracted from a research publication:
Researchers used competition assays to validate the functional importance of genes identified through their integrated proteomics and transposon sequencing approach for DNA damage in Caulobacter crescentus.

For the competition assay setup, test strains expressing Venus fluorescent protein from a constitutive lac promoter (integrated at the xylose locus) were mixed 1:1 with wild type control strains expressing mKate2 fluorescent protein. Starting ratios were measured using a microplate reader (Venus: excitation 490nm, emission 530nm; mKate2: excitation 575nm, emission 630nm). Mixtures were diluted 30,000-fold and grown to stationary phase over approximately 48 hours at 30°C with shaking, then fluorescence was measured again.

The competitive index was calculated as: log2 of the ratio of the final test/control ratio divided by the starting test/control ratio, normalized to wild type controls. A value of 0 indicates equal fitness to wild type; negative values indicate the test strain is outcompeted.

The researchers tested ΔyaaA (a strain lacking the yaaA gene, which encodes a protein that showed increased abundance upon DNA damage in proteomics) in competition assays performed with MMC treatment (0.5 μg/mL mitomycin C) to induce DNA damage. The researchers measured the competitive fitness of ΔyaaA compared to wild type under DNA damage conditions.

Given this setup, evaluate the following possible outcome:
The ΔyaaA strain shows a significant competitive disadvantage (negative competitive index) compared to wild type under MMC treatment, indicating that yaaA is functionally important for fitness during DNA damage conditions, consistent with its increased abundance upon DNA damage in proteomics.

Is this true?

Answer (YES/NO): YES